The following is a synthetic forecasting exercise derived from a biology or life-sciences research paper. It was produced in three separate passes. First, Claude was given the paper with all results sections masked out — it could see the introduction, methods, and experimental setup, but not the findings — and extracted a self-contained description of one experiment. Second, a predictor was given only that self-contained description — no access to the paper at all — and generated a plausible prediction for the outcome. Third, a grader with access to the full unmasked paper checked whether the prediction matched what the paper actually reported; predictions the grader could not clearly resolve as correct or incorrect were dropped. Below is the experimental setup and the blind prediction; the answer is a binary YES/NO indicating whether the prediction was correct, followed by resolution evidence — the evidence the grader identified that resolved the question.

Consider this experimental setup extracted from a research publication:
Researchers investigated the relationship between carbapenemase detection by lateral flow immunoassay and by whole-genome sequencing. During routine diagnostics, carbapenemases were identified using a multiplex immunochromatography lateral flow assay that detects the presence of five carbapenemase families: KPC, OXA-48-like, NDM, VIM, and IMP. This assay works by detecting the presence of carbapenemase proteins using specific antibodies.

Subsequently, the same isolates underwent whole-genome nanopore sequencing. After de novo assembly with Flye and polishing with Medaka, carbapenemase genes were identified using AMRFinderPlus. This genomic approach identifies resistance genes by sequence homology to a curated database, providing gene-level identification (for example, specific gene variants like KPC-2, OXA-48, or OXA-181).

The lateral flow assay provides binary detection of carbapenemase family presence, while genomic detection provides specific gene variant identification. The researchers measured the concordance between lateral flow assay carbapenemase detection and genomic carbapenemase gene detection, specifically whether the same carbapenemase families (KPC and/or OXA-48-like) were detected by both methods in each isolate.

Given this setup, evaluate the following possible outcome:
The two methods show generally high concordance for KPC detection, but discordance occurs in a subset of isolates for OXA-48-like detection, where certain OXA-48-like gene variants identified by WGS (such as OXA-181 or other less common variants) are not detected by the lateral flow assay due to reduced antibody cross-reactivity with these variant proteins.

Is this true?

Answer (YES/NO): NO